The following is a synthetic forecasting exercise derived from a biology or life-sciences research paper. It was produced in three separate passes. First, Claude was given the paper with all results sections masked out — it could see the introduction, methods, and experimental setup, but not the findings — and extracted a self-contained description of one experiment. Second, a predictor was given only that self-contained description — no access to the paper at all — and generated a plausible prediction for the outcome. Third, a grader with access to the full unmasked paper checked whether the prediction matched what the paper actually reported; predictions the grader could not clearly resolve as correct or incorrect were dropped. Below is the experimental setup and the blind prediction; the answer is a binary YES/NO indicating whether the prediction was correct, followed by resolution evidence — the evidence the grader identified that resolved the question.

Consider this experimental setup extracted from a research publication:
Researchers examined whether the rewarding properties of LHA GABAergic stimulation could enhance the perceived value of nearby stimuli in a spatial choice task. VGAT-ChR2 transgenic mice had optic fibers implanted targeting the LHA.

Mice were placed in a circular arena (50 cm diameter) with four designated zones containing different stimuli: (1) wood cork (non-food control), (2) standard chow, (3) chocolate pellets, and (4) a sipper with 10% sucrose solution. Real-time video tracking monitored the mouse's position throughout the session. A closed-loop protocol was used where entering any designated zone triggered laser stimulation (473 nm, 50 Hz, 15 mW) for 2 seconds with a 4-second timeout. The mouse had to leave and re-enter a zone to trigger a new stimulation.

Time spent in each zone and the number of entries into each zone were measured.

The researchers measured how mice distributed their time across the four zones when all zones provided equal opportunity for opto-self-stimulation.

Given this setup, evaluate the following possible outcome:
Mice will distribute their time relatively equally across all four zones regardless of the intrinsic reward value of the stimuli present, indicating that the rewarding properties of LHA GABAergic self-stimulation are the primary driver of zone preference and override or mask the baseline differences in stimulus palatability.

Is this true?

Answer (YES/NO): NO